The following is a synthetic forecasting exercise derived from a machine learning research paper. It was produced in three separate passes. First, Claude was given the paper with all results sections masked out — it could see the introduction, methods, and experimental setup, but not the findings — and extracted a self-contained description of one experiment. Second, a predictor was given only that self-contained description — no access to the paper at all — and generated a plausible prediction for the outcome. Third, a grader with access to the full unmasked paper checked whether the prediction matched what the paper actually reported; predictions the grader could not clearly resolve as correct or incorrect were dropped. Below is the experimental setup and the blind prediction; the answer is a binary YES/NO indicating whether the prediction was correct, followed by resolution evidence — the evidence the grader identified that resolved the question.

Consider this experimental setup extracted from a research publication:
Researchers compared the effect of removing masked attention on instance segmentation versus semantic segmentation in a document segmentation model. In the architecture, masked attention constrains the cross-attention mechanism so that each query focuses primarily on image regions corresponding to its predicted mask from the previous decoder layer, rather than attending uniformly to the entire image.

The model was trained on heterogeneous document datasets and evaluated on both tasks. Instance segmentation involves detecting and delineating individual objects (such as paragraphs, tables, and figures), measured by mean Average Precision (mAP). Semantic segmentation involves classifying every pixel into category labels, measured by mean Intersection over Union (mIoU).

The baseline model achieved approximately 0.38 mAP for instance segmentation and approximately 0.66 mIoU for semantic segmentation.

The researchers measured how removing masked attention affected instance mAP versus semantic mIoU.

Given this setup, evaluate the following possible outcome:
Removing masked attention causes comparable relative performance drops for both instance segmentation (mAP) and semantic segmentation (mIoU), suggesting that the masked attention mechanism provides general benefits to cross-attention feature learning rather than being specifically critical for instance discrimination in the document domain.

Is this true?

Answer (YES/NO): NO